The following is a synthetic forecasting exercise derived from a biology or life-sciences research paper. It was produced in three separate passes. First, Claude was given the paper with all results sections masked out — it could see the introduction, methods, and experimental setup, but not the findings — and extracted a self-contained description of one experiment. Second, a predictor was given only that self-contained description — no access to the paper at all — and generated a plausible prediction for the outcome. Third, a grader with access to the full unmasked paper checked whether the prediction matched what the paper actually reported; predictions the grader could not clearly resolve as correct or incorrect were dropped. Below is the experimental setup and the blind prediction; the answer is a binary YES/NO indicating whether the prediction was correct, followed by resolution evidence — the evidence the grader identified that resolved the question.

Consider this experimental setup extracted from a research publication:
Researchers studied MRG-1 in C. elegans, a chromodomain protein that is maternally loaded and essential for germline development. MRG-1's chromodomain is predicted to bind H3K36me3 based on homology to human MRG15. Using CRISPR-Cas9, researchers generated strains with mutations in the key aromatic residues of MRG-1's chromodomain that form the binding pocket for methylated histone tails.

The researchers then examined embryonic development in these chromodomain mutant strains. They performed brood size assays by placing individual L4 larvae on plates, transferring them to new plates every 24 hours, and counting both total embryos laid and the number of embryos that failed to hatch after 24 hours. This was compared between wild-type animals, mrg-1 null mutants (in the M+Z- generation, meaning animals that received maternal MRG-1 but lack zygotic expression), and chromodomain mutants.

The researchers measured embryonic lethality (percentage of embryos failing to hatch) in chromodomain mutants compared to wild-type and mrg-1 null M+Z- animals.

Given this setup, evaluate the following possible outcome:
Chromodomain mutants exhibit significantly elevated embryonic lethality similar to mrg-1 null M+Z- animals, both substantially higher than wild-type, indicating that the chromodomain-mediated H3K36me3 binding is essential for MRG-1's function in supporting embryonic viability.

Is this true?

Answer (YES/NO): NO